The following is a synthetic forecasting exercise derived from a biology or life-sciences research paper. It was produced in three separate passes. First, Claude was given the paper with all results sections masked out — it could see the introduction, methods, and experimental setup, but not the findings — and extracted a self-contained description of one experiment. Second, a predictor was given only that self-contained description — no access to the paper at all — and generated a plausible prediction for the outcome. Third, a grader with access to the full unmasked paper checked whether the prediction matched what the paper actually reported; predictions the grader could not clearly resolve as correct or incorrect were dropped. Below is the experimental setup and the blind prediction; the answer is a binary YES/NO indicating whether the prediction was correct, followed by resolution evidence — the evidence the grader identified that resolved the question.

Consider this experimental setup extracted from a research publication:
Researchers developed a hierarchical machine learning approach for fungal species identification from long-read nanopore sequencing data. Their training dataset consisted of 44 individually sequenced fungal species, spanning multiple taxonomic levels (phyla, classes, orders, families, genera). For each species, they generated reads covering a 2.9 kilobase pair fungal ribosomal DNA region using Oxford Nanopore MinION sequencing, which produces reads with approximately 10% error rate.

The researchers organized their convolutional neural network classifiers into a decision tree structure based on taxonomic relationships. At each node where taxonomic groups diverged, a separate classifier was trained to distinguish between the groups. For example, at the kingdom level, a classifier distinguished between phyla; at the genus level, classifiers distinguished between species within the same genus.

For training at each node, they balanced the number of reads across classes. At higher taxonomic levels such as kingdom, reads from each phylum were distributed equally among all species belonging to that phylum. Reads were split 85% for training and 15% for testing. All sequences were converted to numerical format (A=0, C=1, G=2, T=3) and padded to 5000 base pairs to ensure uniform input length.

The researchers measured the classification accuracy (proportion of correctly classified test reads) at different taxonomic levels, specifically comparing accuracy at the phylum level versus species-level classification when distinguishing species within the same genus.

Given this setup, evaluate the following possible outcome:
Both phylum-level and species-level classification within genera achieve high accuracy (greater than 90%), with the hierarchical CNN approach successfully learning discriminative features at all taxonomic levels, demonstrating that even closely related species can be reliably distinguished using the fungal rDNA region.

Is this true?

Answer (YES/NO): NO